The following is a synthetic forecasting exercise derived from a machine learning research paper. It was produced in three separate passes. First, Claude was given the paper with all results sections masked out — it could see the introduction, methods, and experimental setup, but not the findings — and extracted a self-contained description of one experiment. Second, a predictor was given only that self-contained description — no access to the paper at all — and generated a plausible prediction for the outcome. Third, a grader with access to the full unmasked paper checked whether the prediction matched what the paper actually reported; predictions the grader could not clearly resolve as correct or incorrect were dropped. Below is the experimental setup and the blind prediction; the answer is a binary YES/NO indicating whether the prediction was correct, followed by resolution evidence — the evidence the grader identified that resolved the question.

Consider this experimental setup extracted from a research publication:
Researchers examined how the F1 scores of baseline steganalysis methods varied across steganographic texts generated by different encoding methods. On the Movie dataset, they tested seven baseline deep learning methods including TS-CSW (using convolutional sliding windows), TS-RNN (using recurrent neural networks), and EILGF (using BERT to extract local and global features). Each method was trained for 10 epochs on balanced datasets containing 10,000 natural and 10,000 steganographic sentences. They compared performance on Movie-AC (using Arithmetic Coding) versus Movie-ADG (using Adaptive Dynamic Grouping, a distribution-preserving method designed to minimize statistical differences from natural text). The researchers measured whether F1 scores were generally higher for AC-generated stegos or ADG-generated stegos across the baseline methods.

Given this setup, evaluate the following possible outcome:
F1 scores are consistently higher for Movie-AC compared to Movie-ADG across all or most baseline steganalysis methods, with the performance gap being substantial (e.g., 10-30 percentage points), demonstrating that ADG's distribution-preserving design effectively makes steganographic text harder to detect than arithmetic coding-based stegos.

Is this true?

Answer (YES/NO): NO